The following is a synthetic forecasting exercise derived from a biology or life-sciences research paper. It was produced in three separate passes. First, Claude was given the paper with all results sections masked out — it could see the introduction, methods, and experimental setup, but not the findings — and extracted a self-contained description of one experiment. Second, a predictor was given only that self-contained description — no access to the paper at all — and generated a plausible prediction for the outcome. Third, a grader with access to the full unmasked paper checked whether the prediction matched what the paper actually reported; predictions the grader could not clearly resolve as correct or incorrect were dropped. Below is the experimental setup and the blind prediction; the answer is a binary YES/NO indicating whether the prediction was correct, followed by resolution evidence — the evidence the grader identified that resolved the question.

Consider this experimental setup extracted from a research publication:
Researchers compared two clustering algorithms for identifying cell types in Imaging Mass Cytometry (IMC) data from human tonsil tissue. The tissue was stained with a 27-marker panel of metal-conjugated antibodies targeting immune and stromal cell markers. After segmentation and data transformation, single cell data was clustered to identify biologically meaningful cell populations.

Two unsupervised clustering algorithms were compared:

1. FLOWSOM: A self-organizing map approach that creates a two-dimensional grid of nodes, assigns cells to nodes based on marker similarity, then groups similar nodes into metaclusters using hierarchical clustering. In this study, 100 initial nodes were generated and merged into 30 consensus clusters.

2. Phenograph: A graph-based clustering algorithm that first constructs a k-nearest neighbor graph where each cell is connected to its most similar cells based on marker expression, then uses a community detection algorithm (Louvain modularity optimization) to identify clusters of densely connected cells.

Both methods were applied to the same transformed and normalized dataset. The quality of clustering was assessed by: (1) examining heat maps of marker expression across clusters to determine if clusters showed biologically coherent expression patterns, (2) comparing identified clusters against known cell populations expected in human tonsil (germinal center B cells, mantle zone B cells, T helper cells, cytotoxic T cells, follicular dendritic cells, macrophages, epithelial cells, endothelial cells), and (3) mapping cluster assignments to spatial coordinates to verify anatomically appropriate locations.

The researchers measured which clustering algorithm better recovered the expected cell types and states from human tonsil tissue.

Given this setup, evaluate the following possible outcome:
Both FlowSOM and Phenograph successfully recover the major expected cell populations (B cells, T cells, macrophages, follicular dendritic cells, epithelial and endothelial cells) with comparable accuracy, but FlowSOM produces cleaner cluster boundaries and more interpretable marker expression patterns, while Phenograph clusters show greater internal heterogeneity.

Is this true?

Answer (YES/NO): NO